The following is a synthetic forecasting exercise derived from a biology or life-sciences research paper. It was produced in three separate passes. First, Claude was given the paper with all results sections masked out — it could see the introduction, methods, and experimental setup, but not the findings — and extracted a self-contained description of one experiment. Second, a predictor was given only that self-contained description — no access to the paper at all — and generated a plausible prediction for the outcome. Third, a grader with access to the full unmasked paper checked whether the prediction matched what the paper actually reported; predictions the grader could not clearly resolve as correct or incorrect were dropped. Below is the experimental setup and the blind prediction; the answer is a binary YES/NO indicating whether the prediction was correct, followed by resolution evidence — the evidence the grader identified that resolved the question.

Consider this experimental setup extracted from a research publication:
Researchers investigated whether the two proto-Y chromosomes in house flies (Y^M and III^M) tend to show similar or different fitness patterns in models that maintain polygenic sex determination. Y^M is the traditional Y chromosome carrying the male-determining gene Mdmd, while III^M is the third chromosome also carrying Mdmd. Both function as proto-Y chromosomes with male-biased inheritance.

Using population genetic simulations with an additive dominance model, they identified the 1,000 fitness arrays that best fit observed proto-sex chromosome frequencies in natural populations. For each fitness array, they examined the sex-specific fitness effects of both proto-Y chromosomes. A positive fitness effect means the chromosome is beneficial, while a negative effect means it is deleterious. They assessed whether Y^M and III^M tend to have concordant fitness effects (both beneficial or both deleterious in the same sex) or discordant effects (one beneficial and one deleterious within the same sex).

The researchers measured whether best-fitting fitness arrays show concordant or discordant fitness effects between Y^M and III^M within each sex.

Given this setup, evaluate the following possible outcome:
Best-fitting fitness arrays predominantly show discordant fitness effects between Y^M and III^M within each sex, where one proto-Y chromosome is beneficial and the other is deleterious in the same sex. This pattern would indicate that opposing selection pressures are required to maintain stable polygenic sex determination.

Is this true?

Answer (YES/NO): NO